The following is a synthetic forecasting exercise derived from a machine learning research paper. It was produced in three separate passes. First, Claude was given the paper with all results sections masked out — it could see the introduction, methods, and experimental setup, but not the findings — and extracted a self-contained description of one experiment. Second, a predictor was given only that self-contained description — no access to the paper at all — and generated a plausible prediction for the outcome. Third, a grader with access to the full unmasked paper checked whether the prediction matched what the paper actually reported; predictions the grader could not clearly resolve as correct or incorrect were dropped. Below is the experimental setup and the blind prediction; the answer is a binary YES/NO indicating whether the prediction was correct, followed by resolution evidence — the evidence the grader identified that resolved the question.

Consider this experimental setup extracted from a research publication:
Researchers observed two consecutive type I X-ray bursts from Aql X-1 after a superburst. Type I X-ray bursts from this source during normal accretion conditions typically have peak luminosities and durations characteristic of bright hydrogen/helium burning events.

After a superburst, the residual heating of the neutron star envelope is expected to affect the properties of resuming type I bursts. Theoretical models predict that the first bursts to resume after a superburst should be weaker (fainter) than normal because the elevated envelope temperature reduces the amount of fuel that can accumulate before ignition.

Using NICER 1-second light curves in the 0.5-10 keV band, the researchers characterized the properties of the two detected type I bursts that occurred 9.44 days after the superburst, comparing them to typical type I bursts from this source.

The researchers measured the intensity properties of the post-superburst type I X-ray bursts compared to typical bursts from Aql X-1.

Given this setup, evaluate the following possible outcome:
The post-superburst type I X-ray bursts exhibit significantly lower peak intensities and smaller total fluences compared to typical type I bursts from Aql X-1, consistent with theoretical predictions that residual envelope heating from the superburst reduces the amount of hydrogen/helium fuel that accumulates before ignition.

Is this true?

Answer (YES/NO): YES